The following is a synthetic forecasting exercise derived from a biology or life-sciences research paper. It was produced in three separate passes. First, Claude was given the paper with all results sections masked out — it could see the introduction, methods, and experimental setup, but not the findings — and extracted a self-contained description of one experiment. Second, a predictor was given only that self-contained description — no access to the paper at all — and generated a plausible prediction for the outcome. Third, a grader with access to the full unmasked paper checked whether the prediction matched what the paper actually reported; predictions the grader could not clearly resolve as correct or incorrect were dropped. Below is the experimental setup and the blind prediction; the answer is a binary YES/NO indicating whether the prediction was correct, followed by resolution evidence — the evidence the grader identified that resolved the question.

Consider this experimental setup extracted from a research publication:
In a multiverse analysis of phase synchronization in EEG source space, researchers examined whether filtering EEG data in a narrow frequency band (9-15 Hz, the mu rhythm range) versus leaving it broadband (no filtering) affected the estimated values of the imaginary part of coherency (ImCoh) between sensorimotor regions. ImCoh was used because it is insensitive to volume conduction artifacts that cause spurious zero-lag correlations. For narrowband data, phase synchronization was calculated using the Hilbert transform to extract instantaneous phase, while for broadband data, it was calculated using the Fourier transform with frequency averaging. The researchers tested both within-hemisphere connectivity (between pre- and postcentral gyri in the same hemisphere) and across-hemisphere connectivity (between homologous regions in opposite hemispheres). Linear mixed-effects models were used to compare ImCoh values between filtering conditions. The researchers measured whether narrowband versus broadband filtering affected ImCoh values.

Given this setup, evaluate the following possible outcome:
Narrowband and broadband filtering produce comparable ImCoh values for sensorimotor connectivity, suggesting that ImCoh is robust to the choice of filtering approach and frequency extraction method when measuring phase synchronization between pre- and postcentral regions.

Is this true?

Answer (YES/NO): NO